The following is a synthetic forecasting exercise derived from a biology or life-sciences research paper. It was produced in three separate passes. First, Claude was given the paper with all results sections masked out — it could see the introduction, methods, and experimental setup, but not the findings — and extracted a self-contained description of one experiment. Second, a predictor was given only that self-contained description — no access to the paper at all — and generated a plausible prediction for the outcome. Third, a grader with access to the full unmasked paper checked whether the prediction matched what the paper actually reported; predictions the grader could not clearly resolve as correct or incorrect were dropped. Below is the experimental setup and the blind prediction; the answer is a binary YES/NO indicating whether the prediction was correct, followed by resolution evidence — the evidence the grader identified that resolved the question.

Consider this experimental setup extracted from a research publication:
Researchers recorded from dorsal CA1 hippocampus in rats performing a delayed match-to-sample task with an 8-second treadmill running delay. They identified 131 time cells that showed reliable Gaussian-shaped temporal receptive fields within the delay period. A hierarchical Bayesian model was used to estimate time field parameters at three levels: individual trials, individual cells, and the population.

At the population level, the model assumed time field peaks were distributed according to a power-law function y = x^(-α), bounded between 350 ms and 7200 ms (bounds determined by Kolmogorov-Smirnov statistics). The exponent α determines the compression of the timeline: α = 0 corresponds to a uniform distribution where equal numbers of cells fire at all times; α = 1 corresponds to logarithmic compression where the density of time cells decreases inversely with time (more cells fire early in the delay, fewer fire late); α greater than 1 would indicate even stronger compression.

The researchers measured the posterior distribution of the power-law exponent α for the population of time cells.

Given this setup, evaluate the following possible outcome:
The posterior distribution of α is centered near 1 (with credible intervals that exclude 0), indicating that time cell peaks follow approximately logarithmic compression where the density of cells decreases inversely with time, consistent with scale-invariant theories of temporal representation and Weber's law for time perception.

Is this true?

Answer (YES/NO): YES